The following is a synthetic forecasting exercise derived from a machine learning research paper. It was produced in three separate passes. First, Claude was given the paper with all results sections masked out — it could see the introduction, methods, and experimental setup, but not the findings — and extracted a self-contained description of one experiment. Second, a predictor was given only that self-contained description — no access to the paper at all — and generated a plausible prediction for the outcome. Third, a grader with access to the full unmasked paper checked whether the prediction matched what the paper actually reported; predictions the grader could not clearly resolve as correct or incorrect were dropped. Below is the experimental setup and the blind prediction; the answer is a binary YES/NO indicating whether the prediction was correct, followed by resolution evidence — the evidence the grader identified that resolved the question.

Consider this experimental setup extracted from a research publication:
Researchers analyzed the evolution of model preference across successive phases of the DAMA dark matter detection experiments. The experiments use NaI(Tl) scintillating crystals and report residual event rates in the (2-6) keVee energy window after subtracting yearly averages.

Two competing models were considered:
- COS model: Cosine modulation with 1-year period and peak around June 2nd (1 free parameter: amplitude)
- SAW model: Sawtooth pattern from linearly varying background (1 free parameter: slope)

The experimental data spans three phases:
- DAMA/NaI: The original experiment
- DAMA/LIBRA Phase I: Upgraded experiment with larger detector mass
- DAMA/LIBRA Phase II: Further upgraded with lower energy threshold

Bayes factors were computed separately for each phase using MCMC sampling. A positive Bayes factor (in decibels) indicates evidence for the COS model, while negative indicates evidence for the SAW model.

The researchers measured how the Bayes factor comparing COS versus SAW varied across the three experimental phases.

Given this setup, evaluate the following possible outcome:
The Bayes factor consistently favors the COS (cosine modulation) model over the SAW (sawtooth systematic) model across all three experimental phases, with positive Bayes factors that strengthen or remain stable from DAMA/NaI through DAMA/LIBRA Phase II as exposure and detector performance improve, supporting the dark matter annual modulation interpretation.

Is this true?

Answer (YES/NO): NO